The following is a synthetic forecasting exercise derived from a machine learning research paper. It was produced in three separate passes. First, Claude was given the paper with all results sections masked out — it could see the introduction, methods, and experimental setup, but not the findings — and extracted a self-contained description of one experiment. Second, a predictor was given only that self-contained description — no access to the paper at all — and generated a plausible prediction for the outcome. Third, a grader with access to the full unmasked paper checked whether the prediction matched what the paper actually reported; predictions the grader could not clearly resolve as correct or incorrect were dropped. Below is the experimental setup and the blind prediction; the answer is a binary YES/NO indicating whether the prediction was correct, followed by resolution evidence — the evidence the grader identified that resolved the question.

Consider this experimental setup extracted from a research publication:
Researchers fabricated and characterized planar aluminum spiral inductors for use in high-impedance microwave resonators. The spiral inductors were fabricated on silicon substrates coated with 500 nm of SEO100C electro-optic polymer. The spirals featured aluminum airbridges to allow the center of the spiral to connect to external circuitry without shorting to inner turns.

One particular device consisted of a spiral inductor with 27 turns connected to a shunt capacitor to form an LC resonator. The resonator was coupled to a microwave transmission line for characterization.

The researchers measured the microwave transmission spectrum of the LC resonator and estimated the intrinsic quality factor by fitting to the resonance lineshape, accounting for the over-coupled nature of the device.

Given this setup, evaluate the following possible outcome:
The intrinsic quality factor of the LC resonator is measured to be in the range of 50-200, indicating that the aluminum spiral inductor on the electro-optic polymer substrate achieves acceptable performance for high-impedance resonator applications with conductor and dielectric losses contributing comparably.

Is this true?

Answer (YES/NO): NO